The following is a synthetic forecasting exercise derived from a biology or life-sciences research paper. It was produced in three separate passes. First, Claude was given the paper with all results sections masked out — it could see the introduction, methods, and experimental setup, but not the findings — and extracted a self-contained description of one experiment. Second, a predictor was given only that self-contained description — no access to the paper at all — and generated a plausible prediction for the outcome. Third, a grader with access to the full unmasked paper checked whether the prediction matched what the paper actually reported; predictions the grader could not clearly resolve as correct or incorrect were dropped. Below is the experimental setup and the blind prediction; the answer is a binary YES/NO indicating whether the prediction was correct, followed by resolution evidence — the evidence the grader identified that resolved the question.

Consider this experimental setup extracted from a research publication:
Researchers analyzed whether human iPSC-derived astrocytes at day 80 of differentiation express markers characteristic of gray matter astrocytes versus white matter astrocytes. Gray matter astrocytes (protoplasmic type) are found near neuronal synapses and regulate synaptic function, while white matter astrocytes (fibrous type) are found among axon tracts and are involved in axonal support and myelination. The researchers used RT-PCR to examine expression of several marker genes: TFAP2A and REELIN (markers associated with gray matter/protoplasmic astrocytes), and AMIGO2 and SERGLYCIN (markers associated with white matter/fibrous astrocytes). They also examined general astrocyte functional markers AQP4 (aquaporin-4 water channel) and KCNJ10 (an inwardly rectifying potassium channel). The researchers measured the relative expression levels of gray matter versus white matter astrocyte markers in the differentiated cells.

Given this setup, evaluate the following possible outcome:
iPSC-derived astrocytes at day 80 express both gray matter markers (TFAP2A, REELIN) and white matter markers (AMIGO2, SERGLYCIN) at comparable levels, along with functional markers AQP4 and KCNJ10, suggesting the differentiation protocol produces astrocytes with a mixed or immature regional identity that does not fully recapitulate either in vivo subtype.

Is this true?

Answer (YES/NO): NO